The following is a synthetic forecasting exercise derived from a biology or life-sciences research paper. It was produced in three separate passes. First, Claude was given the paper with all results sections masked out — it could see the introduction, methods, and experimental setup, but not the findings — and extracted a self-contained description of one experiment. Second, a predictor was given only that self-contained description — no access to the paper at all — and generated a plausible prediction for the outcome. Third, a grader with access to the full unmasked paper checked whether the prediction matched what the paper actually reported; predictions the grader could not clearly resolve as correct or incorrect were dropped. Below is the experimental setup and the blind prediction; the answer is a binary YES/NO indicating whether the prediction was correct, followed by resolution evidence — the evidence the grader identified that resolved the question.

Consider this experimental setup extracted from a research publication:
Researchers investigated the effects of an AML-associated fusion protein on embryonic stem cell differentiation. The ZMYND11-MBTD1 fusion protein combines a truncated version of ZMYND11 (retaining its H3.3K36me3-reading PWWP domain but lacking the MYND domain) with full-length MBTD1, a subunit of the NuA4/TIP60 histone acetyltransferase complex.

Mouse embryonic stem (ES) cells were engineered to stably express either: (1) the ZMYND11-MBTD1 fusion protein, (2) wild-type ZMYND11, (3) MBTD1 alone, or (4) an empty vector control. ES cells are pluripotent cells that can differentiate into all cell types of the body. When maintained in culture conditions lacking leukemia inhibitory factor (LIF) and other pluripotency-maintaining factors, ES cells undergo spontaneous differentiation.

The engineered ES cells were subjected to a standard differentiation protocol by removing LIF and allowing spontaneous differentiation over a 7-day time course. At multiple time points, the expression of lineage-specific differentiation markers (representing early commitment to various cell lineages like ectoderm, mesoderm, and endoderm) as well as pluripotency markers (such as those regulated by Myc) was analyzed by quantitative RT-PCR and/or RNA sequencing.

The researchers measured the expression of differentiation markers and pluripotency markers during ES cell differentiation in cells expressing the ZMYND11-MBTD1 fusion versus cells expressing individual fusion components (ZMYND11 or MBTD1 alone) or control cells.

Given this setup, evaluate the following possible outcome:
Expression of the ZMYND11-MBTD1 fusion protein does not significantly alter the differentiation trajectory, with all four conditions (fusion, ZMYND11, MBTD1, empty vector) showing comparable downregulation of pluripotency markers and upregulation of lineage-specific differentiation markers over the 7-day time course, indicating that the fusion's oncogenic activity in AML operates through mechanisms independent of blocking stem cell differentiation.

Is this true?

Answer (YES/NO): NO